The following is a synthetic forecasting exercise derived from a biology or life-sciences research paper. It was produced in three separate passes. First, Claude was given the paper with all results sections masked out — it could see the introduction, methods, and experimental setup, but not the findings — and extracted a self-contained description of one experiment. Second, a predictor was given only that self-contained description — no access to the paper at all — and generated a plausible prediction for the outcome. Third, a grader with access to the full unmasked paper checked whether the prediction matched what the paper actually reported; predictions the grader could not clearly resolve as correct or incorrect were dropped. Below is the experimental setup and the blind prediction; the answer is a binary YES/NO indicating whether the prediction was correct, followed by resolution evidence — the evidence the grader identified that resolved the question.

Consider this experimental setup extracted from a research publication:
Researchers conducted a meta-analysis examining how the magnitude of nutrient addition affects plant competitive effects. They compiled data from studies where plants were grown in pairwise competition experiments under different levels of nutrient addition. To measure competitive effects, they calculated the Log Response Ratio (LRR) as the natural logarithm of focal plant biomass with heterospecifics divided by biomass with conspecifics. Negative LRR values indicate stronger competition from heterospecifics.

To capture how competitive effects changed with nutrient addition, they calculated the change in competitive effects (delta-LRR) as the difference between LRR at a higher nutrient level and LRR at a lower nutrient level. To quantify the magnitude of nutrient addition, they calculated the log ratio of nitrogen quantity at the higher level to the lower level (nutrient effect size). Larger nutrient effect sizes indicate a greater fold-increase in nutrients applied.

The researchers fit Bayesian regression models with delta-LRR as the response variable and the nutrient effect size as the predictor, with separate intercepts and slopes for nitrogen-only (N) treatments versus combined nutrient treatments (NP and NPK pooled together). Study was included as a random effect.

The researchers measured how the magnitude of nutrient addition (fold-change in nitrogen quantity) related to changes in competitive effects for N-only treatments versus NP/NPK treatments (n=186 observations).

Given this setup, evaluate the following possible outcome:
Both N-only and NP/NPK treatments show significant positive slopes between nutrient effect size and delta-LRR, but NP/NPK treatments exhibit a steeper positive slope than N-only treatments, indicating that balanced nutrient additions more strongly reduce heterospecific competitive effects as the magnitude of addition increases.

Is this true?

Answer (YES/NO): NO